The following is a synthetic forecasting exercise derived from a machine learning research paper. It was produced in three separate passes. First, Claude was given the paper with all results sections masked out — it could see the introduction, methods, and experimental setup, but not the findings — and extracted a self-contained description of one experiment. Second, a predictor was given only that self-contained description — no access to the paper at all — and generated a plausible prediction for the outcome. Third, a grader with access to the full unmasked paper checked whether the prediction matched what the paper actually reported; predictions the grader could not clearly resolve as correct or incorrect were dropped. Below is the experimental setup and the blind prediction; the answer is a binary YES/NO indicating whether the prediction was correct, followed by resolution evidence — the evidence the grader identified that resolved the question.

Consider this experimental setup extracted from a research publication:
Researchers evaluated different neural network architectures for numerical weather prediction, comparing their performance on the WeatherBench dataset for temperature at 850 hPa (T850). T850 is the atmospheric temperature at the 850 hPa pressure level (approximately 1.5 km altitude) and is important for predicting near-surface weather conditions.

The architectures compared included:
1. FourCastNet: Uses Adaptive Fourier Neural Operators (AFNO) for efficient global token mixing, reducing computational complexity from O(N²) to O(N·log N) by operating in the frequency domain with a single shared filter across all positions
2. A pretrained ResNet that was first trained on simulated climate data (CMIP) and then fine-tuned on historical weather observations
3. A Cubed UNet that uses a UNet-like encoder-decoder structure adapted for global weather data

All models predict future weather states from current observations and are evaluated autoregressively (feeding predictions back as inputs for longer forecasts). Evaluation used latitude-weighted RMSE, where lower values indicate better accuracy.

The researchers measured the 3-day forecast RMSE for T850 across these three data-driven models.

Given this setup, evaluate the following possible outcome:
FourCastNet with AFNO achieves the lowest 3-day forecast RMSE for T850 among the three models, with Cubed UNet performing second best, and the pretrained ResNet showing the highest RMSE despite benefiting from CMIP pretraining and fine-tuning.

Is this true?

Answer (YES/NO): NO